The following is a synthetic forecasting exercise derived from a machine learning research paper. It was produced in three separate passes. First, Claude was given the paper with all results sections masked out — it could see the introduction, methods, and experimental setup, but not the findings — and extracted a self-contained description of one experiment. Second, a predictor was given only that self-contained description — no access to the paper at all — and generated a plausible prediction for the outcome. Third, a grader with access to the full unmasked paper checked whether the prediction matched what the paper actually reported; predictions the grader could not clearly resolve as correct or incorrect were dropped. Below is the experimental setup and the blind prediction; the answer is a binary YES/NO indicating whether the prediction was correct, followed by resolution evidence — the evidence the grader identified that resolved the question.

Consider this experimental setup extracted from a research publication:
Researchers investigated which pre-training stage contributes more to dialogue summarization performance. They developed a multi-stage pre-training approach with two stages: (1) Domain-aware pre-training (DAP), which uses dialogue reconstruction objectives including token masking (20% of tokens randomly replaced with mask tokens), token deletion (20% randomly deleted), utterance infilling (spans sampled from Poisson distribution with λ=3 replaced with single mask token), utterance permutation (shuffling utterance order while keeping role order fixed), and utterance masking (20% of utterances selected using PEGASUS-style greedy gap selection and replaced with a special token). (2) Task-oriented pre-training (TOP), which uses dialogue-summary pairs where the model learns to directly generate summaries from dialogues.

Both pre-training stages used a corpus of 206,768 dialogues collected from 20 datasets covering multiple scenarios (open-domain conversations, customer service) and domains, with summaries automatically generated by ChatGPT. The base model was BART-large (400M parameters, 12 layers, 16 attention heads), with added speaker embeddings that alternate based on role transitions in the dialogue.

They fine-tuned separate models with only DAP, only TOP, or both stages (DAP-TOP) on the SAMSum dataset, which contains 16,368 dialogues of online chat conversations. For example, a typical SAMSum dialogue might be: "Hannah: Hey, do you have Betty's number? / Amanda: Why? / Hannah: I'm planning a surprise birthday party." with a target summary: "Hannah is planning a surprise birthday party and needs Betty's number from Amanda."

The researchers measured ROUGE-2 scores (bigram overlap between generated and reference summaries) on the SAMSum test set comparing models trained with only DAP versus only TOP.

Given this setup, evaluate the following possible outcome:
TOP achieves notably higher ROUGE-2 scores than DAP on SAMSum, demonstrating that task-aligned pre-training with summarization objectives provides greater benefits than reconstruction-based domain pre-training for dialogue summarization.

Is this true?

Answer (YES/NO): YES